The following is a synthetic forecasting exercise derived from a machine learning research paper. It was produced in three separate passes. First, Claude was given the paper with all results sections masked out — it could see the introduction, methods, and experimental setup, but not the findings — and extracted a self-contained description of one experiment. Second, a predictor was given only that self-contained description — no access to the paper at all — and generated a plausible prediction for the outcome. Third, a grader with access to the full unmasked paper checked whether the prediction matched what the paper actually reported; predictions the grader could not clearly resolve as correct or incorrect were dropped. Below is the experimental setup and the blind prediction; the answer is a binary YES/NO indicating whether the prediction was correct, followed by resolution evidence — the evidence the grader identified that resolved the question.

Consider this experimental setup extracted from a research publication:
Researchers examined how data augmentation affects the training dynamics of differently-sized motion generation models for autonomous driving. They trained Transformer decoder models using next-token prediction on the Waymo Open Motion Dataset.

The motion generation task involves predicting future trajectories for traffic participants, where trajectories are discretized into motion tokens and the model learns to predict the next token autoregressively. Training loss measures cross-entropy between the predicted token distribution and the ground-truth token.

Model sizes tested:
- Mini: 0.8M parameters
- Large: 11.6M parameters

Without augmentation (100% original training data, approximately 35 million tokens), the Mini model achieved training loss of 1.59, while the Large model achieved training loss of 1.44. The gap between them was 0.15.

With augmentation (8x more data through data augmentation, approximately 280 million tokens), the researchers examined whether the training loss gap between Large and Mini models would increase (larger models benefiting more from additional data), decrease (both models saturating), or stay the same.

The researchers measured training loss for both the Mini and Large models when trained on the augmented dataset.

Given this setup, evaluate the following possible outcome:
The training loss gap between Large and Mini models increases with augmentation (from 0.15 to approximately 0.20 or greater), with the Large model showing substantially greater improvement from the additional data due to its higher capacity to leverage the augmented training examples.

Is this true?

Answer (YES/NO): NO